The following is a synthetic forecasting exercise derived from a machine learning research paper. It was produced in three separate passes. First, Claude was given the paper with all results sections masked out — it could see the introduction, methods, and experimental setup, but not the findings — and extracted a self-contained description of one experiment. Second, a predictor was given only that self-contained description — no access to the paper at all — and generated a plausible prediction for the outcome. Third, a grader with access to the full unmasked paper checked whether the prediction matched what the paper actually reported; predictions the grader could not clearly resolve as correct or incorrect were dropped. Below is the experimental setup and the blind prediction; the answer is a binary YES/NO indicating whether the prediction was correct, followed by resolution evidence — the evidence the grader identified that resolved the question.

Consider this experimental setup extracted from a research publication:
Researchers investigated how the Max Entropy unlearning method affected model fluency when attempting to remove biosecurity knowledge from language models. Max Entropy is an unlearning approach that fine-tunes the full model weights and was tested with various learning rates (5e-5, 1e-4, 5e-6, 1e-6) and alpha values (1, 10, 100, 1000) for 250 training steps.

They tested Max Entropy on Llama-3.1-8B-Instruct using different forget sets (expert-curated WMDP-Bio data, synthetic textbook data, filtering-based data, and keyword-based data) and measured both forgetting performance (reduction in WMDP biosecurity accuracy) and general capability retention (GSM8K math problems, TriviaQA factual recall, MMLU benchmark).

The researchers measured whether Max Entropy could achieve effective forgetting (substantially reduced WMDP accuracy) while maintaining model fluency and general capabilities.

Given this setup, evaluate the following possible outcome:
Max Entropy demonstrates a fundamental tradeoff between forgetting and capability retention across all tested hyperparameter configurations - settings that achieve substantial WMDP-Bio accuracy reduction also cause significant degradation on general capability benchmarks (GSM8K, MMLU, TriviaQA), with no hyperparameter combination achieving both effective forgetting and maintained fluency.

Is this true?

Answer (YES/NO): YES